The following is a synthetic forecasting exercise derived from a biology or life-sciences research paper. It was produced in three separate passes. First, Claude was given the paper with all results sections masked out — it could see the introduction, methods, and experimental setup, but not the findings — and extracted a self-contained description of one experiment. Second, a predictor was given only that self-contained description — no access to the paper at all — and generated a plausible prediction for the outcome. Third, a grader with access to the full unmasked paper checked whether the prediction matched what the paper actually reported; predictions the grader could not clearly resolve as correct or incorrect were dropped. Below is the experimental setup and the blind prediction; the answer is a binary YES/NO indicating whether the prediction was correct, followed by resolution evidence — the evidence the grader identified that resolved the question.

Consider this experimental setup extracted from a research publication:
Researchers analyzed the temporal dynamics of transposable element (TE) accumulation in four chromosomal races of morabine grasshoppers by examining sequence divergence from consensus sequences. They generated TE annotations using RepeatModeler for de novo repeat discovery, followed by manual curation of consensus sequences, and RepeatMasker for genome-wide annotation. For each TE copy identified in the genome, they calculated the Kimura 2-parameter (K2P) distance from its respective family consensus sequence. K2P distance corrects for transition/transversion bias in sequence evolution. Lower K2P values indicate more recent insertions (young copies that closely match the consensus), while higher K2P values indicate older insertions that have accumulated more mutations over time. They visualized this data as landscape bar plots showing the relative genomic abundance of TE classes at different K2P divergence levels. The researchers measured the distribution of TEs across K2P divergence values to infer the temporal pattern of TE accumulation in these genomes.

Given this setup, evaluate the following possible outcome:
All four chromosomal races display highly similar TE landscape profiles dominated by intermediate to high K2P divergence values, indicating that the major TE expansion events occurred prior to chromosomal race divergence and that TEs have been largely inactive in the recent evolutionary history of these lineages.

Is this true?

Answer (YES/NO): NO